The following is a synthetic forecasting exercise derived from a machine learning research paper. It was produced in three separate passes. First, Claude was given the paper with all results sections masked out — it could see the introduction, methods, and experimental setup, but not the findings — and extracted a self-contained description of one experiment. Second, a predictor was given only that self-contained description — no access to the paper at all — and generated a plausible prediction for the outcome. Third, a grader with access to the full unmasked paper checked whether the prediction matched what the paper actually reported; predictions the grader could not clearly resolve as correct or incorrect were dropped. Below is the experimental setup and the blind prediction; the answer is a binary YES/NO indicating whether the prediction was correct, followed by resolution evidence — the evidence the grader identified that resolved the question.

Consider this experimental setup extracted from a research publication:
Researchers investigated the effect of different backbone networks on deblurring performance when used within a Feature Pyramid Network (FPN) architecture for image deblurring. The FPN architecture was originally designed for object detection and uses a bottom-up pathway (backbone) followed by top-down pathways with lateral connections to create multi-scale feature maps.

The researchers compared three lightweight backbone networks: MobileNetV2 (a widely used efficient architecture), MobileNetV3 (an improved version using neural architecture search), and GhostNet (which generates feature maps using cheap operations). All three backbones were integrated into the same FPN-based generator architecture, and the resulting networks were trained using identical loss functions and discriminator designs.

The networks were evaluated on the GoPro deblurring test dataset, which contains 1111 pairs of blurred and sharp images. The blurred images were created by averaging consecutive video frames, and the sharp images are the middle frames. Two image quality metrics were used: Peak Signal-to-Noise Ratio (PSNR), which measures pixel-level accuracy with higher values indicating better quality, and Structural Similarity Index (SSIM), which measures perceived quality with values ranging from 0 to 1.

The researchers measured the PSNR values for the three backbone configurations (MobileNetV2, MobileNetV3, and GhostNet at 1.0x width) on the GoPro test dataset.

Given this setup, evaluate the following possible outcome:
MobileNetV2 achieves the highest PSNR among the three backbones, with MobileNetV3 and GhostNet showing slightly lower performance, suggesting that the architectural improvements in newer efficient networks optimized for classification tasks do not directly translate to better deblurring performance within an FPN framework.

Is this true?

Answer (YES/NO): NO